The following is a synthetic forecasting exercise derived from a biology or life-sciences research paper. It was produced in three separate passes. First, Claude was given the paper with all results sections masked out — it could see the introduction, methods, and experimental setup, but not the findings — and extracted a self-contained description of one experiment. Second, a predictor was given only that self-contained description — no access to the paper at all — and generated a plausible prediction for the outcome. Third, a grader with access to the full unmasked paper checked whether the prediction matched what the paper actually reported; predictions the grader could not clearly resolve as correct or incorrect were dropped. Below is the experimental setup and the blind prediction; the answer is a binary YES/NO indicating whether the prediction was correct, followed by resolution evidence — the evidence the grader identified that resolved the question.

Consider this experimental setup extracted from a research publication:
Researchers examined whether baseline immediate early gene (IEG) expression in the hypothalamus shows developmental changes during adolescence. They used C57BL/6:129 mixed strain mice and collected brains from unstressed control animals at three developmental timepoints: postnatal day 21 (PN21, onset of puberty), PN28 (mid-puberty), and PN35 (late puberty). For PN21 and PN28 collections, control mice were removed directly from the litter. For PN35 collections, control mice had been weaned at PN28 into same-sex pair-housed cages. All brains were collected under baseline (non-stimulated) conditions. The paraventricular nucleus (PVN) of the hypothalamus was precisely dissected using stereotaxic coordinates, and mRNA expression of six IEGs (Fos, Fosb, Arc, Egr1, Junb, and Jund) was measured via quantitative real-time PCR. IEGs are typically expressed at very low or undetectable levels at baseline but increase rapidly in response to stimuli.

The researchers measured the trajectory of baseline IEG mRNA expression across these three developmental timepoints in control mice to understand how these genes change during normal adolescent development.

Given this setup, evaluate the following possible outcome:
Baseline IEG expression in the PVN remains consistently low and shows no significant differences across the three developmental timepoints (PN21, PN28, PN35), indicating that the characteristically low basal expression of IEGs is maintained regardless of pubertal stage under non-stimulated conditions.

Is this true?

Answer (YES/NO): NO